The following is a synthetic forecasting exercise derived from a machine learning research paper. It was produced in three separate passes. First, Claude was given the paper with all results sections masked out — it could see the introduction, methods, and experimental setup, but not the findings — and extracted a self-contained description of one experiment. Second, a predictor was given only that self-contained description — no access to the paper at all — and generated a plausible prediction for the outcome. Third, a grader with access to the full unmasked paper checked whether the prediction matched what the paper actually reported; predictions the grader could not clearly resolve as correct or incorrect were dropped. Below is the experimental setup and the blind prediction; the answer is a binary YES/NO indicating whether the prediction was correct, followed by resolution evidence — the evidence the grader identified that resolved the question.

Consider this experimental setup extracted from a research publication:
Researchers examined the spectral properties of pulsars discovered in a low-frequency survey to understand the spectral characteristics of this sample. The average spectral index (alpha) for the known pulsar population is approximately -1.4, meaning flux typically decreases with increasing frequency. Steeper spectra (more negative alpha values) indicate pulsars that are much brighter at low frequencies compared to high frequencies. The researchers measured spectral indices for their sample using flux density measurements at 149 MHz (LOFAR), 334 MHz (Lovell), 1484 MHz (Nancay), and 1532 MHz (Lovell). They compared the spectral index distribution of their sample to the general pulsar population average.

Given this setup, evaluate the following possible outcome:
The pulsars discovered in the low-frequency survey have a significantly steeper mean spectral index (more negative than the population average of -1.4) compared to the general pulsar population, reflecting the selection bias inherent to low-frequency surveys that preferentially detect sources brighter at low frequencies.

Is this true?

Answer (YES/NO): YES